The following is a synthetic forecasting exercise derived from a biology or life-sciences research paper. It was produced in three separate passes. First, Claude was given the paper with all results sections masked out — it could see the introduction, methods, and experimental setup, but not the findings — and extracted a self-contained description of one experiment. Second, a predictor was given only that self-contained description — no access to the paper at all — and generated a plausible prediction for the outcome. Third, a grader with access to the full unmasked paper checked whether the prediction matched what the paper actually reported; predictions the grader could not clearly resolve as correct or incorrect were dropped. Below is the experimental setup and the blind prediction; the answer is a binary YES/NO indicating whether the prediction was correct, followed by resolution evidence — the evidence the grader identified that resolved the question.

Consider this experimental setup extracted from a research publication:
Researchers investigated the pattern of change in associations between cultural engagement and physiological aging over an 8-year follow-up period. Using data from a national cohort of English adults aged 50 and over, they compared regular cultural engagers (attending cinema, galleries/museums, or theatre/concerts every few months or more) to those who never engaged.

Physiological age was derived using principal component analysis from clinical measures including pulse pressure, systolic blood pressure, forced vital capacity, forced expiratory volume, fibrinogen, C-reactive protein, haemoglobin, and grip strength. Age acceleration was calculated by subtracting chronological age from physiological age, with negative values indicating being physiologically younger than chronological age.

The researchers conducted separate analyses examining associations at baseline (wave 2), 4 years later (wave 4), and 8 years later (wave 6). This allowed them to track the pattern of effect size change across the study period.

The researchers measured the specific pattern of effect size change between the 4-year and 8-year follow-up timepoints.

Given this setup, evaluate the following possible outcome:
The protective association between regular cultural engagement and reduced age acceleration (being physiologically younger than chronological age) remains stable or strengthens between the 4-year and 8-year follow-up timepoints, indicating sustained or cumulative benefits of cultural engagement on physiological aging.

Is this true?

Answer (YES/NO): YES